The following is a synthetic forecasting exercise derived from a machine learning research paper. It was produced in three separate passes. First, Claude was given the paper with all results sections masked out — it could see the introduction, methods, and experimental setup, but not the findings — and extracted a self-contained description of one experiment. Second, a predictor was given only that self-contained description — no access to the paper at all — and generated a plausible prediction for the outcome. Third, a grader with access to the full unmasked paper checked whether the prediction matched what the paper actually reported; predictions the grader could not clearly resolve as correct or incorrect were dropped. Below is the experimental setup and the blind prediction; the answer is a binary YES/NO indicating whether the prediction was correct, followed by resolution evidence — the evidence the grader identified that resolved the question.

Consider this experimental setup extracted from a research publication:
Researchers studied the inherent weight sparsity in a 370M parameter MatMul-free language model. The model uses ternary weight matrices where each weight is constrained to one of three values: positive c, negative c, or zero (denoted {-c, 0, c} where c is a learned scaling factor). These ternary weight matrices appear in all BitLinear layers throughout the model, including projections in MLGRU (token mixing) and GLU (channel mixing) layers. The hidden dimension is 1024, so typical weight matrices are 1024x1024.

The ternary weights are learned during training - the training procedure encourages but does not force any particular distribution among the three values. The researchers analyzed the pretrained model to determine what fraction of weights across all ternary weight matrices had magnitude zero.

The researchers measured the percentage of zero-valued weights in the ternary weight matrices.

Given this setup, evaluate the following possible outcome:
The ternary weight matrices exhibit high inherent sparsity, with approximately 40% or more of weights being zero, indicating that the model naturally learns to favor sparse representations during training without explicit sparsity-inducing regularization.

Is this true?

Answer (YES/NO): NO